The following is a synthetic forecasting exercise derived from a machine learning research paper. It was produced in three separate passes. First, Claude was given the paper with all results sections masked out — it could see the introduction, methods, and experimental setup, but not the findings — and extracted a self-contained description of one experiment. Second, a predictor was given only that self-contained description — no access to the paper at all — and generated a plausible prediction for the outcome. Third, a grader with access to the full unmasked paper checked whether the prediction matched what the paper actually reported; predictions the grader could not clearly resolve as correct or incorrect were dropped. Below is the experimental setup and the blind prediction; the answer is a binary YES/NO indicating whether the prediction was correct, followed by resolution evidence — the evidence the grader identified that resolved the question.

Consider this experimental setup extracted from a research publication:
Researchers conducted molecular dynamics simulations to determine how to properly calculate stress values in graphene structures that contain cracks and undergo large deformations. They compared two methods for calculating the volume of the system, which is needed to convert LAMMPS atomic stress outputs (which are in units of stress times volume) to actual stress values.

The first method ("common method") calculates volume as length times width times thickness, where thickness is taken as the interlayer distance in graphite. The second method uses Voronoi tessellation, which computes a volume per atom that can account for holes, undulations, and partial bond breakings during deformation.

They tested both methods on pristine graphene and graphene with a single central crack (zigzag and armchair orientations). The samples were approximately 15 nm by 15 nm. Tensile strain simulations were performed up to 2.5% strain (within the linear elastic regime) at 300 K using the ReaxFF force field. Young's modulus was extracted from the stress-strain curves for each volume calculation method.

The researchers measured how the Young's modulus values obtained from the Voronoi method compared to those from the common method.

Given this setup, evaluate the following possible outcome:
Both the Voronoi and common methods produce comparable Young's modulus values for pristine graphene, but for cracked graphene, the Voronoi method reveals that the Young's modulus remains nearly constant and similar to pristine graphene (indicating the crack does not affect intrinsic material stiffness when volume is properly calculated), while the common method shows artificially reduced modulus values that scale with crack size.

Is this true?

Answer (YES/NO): NO